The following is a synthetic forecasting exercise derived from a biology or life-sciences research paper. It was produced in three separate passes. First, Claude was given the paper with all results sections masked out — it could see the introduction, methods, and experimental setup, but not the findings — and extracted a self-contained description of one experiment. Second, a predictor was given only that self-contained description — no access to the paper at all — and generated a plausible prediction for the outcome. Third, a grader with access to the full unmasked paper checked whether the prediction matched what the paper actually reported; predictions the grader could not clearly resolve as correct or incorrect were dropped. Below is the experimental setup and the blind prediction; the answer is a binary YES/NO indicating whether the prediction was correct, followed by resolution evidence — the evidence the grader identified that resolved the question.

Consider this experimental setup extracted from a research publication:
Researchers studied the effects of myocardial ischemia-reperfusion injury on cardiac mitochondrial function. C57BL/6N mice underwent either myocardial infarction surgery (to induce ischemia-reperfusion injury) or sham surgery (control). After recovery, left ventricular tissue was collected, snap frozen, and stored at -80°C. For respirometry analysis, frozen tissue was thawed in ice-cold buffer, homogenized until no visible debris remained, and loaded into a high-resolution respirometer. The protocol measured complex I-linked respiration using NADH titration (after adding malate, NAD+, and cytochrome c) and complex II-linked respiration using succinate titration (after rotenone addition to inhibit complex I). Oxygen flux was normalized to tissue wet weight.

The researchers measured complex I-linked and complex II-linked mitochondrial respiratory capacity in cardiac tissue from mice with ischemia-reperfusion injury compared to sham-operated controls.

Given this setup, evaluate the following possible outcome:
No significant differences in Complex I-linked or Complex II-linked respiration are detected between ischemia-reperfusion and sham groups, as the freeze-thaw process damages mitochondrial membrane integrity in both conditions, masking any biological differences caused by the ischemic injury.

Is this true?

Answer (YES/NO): NO